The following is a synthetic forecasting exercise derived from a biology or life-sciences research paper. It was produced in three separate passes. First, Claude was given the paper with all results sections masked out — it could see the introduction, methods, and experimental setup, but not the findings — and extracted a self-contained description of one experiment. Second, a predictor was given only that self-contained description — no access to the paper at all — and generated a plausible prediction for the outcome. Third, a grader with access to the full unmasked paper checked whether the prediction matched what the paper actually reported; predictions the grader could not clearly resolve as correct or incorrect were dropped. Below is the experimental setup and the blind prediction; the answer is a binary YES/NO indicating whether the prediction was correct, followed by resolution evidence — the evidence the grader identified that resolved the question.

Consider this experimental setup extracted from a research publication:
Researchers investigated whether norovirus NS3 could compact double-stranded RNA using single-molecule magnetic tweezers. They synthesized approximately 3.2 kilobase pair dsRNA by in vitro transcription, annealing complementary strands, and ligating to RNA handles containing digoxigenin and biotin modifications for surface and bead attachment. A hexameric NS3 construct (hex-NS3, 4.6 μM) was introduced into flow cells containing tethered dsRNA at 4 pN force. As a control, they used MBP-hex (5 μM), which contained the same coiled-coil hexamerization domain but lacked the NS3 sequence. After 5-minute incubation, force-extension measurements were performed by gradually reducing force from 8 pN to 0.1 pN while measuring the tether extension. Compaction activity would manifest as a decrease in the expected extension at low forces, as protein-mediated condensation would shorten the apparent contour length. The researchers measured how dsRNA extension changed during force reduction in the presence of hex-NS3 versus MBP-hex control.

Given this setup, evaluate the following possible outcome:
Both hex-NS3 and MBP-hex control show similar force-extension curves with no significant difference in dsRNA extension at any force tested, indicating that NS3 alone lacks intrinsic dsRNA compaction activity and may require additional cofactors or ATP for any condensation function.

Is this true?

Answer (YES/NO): NO